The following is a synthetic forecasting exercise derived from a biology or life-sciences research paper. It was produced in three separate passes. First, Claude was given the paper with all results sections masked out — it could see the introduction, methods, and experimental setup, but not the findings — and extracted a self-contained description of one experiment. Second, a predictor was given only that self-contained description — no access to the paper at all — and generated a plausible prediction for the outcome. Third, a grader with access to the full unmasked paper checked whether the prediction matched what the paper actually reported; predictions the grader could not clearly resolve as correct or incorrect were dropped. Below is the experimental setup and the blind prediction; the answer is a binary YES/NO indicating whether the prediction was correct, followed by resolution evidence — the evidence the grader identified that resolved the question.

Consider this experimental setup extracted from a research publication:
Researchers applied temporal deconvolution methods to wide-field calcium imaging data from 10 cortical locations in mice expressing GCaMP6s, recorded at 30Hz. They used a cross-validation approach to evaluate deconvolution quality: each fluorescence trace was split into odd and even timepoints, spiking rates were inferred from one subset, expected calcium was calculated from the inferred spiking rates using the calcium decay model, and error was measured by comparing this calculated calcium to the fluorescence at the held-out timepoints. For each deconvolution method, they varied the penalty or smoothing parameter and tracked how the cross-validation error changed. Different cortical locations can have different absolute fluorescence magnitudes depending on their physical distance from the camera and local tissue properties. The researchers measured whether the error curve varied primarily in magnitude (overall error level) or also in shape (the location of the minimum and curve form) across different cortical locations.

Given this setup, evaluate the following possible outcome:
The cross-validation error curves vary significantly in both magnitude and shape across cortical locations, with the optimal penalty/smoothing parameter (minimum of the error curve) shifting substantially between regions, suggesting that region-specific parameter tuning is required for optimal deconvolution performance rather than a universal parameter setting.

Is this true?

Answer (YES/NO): NO